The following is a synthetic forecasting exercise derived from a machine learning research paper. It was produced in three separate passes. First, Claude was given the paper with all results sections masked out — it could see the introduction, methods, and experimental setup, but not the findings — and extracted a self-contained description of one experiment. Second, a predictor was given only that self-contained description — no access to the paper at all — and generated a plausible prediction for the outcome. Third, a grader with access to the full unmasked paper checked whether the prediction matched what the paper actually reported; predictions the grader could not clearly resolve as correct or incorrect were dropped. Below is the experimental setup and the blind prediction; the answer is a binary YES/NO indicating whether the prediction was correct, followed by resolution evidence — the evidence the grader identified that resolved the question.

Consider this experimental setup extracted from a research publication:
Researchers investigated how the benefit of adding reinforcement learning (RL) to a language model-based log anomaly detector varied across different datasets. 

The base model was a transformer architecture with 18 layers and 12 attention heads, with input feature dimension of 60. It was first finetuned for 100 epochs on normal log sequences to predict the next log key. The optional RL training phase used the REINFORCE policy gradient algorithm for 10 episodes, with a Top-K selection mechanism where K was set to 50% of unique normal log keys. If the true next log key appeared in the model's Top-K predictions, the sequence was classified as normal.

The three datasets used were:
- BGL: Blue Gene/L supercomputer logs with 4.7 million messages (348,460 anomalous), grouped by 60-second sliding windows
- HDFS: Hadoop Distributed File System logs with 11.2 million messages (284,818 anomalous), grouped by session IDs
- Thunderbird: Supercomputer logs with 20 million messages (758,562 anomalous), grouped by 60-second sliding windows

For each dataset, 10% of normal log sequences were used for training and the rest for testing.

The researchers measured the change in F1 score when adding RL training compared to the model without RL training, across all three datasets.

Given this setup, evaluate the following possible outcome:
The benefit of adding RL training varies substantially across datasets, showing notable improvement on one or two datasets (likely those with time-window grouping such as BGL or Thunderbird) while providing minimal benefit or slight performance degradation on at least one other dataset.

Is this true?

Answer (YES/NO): NO